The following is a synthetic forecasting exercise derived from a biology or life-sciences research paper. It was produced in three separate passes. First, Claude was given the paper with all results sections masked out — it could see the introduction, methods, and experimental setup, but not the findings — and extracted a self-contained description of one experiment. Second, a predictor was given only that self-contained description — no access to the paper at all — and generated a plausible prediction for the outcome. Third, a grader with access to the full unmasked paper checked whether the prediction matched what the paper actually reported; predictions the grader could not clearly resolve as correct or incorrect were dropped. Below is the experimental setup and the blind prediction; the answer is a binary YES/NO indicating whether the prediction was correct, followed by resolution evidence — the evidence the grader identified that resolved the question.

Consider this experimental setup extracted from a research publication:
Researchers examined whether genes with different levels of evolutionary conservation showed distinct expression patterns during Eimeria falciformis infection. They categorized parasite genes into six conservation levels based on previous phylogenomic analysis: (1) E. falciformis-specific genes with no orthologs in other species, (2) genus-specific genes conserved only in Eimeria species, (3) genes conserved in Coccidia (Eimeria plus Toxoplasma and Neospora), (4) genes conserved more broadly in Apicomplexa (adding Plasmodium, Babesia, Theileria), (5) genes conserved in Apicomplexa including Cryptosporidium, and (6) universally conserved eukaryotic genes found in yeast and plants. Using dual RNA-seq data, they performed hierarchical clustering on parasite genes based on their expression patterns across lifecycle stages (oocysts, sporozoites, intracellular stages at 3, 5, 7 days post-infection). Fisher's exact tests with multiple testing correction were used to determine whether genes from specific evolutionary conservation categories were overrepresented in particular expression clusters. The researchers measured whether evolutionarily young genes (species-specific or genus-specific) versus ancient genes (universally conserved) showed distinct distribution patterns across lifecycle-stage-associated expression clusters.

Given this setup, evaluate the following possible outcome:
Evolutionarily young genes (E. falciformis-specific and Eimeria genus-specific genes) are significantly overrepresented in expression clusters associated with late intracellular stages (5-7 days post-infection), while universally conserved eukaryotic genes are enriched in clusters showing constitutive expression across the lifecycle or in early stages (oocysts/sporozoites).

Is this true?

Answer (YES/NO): NO